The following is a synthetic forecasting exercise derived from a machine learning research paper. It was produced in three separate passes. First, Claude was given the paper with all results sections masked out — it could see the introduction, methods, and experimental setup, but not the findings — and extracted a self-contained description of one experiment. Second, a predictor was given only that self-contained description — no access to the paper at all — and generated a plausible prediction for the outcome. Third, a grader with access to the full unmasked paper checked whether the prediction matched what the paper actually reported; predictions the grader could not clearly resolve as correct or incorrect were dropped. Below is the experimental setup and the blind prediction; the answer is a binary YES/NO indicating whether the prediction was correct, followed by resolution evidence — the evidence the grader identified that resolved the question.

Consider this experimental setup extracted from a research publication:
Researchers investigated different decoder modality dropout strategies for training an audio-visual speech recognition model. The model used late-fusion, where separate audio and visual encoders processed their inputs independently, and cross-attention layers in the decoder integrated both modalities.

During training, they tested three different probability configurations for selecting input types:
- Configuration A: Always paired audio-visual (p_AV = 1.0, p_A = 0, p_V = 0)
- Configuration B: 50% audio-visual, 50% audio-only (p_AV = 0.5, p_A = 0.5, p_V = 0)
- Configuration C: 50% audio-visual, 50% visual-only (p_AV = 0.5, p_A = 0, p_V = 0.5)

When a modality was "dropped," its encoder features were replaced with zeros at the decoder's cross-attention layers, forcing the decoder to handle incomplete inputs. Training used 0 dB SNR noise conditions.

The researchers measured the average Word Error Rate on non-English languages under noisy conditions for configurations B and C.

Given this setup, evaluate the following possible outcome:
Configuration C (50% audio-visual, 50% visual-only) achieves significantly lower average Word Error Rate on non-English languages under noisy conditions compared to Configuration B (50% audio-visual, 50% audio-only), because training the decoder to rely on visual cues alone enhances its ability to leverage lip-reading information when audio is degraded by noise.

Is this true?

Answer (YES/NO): YES